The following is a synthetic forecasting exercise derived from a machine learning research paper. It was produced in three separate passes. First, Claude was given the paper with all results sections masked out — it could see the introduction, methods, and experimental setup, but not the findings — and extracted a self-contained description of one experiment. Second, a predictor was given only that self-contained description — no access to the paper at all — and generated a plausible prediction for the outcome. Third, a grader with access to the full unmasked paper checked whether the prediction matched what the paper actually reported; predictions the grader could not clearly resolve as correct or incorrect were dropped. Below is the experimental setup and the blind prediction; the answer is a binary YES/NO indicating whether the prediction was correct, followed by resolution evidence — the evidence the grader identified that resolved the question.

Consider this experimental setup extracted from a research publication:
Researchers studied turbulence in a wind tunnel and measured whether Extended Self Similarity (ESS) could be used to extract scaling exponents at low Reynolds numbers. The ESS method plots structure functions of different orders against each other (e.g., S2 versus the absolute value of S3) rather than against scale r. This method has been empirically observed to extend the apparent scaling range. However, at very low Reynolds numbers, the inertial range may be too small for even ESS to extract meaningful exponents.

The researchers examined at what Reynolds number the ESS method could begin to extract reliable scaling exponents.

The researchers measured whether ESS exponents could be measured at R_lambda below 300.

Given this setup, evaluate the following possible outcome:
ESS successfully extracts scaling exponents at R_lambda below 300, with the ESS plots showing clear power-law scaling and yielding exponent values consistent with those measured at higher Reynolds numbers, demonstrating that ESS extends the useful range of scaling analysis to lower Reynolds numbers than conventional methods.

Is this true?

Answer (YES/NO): NO